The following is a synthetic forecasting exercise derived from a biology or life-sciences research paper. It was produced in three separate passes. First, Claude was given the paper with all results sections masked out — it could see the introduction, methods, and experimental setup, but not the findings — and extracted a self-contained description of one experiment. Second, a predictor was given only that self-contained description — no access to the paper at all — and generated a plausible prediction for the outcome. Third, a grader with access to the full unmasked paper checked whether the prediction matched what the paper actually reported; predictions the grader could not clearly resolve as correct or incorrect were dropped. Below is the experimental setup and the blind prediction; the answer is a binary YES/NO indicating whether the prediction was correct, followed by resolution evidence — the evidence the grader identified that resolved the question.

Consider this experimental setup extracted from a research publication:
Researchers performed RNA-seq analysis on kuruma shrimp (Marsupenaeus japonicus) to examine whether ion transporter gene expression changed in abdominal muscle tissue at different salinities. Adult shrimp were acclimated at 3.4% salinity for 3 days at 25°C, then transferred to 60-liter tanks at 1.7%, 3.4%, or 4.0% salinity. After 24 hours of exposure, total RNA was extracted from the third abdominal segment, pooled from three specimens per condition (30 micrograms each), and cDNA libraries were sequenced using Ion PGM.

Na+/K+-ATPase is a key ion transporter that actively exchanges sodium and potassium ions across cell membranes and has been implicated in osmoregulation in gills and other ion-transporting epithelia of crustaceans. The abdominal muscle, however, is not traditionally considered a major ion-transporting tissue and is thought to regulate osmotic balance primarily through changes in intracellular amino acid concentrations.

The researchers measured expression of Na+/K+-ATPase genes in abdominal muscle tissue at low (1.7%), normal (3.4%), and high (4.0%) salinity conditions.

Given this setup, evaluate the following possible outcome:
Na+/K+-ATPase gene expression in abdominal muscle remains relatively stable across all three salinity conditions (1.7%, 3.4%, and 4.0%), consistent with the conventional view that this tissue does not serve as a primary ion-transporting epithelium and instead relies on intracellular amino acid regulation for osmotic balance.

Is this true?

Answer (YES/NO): NO